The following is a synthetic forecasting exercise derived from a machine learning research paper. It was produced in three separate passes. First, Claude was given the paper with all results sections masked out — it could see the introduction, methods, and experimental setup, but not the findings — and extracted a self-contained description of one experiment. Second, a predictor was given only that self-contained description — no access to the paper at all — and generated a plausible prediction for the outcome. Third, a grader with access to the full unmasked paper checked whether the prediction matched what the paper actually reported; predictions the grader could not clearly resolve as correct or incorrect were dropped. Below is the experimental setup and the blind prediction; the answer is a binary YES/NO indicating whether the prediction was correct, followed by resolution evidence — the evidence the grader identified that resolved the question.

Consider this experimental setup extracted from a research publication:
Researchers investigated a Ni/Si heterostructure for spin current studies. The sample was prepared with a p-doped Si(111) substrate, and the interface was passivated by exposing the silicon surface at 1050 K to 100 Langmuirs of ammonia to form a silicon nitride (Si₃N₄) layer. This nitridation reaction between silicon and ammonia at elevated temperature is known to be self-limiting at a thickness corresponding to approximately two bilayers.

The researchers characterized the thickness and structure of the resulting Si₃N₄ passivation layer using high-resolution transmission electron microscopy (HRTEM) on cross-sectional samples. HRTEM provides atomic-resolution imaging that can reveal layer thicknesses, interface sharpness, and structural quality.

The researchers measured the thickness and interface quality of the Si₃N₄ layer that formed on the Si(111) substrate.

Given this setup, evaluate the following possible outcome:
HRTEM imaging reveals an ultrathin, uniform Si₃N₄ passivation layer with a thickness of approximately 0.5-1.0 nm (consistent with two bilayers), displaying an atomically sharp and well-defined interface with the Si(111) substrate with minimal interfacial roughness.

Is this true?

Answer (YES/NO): YES